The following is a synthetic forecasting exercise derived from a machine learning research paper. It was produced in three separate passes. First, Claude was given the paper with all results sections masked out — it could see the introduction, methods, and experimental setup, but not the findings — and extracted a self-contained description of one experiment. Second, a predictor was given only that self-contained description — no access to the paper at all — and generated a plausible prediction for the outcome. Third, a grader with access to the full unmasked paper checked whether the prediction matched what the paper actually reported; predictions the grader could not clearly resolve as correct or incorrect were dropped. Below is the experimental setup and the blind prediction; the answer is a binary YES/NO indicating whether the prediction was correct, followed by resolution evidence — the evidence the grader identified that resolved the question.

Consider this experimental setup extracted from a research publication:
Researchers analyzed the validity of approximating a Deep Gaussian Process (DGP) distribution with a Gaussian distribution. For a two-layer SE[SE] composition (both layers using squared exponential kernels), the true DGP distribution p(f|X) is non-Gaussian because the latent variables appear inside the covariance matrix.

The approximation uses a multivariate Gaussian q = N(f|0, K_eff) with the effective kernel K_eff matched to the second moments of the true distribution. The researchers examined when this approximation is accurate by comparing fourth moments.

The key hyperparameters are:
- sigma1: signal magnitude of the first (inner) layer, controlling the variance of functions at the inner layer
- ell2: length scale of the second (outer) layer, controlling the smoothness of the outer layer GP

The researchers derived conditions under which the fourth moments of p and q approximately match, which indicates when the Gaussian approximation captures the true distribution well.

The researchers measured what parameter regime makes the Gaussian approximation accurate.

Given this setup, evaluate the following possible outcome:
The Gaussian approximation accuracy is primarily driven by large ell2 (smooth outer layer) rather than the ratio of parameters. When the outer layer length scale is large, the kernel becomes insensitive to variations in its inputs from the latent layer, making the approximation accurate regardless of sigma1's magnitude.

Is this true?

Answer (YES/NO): NO